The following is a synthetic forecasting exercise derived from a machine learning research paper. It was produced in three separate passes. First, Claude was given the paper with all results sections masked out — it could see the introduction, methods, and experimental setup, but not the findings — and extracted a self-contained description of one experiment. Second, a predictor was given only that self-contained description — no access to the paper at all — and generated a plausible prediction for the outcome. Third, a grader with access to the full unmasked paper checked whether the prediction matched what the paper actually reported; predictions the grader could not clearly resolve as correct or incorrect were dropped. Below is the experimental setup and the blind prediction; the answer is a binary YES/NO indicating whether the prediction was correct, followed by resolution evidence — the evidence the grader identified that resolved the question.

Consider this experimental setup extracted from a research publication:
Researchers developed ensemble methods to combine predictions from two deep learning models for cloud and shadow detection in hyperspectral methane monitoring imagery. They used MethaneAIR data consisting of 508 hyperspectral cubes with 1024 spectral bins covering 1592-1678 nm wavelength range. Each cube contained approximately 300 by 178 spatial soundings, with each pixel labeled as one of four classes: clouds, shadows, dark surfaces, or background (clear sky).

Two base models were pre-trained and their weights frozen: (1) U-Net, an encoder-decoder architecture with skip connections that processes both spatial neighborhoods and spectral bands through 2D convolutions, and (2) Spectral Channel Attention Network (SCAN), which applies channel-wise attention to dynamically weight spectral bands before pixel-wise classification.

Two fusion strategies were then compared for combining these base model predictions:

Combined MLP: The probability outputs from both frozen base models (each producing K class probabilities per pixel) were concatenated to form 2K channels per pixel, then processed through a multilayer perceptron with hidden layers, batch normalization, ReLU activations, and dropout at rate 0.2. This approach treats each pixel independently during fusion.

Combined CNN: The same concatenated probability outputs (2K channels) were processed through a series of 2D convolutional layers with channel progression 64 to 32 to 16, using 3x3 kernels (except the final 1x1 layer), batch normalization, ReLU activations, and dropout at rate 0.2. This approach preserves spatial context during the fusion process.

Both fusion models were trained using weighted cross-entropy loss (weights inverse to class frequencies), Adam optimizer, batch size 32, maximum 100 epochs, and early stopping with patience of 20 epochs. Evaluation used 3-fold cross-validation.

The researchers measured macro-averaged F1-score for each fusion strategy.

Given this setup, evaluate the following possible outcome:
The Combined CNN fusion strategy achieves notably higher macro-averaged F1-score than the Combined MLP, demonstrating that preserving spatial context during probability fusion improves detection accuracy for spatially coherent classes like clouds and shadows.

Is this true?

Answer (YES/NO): NO